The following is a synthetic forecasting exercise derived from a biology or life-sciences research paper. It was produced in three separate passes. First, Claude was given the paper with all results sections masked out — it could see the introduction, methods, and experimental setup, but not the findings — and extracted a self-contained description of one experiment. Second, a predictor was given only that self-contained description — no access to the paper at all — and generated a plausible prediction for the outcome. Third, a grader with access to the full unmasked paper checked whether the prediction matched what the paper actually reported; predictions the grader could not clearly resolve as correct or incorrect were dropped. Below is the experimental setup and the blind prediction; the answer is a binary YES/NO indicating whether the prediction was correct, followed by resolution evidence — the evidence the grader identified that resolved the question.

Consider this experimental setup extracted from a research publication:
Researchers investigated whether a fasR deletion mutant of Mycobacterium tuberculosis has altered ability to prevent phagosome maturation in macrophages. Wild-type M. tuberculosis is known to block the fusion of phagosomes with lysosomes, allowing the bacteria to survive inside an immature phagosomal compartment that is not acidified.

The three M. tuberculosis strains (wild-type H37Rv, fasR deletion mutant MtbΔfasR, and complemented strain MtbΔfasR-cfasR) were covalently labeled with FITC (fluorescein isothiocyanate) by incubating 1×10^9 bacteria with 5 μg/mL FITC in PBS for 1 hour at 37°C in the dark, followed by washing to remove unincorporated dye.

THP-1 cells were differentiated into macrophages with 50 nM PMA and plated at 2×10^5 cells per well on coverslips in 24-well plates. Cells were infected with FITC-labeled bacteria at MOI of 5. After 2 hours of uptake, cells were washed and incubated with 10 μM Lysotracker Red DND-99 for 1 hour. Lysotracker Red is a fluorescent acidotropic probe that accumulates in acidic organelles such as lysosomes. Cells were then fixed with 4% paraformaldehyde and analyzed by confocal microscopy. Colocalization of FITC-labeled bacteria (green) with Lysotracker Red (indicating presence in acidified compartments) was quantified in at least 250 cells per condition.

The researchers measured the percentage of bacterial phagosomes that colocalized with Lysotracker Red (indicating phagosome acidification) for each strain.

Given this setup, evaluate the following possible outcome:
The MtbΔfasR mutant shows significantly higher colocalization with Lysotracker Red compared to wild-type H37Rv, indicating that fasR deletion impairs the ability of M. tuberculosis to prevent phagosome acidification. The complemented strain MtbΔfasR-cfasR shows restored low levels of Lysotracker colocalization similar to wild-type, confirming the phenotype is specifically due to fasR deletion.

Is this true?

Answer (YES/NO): YES